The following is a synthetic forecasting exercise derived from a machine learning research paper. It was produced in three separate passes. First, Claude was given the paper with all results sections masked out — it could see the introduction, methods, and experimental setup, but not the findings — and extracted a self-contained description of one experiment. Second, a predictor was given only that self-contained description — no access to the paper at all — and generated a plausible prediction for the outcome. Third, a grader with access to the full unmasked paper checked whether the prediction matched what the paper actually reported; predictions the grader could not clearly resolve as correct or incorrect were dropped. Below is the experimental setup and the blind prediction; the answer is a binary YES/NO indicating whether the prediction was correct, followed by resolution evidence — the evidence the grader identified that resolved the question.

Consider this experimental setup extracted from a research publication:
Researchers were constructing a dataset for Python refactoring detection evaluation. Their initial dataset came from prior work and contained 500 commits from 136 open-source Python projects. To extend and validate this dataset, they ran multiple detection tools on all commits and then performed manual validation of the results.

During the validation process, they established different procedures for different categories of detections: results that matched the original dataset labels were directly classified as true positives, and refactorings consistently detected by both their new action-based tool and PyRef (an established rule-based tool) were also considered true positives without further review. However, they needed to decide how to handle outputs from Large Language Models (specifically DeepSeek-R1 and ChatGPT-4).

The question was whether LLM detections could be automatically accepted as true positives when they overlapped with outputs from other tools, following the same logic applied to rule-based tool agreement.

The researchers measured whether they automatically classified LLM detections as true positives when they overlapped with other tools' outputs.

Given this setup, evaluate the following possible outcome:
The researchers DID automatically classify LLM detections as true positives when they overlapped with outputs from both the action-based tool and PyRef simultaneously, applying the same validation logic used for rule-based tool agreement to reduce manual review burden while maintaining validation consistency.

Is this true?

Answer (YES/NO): NO